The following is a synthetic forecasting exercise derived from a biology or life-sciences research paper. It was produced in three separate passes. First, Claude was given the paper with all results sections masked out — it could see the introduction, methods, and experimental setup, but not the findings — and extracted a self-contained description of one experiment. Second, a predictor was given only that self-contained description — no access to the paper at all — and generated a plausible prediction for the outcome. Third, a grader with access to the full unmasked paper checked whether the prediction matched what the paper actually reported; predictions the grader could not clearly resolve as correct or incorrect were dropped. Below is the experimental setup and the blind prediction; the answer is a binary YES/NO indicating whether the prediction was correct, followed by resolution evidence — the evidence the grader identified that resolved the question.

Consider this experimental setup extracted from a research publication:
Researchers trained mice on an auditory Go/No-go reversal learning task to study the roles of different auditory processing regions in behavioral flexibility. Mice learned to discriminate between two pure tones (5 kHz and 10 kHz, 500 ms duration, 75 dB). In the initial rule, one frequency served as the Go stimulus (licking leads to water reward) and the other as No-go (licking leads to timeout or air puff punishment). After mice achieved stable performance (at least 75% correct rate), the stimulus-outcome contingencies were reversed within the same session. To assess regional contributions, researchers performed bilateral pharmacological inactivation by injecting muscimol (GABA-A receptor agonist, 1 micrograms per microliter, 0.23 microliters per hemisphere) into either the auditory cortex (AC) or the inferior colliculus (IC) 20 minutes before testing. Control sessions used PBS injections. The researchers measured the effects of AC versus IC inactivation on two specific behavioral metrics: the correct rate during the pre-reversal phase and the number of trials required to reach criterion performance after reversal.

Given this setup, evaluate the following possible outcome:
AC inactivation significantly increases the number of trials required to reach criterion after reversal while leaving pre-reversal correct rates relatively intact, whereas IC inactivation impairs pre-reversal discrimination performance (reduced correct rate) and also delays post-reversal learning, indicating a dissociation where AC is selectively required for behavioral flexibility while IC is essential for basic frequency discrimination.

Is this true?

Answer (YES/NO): YES